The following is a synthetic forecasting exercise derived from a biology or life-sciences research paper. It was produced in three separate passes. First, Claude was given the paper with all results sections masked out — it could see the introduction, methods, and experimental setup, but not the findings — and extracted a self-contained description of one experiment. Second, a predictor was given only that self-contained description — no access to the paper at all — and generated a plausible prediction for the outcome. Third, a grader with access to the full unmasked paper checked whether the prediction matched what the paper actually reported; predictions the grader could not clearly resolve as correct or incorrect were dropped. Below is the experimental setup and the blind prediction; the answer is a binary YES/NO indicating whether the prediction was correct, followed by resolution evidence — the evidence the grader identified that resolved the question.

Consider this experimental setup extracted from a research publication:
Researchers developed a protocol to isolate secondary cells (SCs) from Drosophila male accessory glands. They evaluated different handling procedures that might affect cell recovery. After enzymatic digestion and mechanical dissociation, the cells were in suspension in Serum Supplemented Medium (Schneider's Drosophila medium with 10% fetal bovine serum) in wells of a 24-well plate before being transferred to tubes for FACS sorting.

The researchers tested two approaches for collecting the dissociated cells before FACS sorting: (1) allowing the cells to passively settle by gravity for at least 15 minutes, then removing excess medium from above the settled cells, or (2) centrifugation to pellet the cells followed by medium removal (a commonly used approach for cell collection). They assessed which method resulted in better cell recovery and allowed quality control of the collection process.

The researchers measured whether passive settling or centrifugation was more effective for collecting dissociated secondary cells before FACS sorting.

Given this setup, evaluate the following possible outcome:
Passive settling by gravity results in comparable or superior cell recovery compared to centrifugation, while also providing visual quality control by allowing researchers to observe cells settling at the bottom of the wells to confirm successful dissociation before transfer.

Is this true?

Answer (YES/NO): YES